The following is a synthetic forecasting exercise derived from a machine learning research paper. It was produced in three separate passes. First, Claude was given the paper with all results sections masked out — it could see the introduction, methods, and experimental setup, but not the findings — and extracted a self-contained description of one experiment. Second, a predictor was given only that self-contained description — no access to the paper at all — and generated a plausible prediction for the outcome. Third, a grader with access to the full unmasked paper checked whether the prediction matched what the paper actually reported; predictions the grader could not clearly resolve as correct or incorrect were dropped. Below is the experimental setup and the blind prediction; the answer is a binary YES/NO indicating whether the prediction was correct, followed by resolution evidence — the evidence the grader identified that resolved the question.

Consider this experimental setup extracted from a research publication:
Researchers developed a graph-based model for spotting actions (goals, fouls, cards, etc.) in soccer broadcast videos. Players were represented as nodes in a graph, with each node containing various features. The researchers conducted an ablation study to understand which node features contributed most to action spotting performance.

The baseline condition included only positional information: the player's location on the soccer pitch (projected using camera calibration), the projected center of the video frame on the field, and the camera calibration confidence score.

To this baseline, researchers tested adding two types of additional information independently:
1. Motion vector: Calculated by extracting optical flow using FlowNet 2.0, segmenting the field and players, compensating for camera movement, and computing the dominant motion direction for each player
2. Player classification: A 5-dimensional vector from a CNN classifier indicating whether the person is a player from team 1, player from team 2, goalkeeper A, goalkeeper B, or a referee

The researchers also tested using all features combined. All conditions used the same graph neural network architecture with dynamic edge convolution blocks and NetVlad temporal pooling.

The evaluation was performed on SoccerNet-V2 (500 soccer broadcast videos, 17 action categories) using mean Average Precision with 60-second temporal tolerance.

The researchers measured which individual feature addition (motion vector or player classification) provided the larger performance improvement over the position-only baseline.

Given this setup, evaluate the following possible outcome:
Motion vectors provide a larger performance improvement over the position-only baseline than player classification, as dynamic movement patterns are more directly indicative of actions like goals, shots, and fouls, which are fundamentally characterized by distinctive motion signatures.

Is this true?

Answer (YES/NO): NO